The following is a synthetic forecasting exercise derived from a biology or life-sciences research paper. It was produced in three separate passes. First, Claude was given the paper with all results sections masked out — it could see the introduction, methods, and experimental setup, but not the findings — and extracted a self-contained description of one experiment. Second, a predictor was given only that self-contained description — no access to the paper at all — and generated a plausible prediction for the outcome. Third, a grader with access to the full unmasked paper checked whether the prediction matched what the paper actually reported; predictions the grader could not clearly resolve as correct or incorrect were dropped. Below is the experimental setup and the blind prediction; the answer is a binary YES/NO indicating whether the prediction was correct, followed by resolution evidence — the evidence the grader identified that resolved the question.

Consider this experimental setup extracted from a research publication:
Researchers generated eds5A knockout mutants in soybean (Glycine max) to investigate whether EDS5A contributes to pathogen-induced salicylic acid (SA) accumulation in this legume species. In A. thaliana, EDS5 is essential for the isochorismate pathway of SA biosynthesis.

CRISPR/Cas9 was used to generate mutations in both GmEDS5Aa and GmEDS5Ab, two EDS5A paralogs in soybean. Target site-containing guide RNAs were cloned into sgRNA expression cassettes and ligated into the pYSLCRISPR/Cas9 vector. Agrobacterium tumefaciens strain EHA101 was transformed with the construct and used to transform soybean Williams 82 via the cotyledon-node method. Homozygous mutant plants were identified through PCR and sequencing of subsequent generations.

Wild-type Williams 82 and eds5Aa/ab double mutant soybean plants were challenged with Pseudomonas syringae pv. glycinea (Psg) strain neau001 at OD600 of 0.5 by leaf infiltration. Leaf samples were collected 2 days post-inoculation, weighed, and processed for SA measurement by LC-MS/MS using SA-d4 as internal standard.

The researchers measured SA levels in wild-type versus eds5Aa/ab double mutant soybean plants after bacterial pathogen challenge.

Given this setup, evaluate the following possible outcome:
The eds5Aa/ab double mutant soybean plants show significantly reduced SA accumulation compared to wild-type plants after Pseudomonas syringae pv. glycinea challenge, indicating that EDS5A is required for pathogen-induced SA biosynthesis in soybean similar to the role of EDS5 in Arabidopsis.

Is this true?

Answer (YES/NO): NO